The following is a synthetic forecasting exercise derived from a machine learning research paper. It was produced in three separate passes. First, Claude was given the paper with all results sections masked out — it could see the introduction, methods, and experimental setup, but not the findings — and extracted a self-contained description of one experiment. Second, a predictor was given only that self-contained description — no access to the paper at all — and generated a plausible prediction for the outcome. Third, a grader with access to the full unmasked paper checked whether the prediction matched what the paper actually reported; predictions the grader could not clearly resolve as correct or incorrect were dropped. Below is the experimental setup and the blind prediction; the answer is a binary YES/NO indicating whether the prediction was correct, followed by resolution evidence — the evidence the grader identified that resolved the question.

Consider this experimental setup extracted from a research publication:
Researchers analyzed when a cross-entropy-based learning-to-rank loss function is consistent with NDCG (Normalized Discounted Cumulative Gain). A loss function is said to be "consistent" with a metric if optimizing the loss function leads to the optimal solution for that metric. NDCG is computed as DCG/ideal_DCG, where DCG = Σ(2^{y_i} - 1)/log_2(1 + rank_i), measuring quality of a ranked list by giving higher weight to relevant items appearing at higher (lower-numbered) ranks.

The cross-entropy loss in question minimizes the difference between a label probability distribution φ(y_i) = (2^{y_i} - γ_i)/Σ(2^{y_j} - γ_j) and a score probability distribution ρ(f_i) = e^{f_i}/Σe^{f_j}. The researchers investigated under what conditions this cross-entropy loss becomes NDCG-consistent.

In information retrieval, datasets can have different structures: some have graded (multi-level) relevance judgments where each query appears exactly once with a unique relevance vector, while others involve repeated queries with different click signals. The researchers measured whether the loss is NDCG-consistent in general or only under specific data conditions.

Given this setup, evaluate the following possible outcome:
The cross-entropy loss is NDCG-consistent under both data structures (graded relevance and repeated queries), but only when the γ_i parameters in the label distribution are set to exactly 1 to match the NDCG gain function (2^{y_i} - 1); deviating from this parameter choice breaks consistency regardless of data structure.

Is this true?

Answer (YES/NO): NO